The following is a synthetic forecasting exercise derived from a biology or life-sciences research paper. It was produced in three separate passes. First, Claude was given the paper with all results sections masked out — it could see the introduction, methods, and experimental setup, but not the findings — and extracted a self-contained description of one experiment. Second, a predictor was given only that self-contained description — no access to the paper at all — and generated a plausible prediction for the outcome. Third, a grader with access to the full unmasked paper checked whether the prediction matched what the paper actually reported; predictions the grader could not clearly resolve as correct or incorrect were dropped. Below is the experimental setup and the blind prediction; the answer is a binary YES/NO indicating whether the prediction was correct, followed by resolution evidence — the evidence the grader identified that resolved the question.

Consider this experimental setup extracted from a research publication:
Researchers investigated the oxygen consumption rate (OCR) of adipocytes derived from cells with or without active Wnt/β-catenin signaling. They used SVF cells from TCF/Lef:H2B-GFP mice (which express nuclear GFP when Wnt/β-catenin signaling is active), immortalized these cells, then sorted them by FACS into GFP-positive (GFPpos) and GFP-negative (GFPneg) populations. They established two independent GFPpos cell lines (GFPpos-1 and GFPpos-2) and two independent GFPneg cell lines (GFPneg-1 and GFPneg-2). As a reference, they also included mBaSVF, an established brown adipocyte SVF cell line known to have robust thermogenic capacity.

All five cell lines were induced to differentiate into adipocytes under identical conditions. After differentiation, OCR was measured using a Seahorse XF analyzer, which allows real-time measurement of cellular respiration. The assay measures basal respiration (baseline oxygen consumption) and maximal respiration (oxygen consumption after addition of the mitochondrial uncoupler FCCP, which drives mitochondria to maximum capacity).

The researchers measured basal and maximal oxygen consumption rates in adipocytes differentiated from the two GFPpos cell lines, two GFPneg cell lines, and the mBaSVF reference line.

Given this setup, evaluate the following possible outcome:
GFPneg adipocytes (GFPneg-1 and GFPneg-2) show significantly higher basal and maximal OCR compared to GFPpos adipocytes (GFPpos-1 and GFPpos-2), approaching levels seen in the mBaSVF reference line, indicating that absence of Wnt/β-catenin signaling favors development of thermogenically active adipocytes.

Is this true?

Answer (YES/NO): NO